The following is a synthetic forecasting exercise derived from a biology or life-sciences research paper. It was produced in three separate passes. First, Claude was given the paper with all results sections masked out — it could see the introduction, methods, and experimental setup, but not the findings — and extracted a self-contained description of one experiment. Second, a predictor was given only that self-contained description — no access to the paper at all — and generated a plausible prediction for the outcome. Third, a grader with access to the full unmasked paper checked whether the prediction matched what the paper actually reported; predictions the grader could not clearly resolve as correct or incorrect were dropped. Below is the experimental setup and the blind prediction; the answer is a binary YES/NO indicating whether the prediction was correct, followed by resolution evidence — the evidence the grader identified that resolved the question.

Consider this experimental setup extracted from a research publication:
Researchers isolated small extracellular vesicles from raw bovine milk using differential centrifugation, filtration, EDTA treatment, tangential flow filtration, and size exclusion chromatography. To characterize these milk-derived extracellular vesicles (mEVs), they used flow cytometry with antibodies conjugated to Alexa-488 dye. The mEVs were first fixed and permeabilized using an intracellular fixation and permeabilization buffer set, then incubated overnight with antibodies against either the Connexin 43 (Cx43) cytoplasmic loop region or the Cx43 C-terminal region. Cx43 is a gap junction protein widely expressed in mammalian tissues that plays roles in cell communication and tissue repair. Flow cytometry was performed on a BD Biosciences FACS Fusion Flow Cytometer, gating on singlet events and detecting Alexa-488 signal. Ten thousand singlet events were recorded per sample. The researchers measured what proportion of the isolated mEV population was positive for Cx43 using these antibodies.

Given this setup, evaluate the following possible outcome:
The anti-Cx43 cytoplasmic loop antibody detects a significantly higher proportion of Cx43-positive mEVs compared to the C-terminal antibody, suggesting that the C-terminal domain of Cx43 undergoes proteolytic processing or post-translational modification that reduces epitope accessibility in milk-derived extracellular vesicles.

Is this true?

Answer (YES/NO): NO